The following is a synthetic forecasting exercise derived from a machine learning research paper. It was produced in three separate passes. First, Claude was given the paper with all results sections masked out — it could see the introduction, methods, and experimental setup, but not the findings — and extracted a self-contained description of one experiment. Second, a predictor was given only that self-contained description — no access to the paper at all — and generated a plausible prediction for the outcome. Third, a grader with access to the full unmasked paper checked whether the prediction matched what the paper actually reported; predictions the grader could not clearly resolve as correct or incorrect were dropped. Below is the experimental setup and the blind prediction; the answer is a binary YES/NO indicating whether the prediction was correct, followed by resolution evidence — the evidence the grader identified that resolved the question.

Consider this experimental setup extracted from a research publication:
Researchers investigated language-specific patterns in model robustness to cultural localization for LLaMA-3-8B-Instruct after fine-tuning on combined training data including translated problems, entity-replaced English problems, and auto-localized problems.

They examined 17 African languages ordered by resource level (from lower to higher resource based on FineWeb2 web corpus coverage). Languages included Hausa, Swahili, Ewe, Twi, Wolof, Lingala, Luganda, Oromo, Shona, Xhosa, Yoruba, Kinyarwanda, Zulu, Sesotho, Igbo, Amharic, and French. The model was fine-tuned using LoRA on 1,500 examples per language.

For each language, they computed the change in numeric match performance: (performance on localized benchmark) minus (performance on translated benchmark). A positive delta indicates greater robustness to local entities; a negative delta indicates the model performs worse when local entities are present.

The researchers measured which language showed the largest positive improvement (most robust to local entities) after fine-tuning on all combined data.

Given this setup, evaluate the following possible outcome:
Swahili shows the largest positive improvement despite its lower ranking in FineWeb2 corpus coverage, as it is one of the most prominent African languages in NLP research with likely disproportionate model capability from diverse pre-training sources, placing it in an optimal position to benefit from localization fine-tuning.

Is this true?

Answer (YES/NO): NO